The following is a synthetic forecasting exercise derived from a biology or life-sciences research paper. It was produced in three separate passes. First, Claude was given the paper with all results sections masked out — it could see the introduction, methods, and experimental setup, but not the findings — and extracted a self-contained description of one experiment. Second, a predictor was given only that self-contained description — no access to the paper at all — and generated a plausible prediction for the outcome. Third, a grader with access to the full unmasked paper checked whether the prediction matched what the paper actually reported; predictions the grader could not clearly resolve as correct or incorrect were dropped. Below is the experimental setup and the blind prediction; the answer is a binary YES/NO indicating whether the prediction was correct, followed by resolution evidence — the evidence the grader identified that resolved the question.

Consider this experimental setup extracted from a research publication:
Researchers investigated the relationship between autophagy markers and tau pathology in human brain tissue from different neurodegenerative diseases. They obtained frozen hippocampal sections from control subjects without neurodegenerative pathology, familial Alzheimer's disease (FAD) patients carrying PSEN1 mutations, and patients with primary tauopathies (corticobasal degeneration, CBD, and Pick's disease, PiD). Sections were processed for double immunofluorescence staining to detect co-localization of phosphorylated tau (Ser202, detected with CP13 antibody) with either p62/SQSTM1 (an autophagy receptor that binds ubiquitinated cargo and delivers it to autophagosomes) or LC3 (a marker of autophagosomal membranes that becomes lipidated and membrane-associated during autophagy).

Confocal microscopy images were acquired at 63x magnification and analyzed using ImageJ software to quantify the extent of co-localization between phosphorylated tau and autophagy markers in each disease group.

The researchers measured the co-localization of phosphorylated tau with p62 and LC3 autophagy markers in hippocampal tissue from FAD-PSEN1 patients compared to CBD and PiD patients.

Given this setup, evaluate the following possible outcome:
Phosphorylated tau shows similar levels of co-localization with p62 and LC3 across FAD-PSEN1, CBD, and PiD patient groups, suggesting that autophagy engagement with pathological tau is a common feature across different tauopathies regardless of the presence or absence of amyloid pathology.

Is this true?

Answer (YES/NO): YES